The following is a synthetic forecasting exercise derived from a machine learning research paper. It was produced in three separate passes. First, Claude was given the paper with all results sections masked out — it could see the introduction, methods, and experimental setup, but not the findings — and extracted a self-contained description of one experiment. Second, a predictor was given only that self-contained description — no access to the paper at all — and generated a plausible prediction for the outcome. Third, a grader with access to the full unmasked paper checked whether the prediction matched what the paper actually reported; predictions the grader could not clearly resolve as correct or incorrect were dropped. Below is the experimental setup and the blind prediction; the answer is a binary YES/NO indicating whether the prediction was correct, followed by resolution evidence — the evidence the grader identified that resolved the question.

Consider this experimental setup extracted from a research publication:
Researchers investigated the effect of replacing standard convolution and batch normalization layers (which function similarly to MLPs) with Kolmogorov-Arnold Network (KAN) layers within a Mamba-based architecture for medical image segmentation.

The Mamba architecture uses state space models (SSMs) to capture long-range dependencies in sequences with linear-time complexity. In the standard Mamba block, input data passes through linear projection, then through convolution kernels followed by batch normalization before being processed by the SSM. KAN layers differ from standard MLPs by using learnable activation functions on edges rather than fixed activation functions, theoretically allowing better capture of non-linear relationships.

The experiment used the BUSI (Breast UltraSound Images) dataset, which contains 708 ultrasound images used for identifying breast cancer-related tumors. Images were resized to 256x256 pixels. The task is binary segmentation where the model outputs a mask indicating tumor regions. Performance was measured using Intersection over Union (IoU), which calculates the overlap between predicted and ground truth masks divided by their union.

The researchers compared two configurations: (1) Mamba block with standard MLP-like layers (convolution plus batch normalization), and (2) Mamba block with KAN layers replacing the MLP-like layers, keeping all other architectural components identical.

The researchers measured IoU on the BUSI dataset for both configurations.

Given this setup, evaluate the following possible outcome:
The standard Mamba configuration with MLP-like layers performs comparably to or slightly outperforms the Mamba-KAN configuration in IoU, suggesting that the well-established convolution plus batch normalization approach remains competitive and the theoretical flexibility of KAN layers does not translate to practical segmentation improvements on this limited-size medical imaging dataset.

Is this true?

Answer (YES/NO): NO